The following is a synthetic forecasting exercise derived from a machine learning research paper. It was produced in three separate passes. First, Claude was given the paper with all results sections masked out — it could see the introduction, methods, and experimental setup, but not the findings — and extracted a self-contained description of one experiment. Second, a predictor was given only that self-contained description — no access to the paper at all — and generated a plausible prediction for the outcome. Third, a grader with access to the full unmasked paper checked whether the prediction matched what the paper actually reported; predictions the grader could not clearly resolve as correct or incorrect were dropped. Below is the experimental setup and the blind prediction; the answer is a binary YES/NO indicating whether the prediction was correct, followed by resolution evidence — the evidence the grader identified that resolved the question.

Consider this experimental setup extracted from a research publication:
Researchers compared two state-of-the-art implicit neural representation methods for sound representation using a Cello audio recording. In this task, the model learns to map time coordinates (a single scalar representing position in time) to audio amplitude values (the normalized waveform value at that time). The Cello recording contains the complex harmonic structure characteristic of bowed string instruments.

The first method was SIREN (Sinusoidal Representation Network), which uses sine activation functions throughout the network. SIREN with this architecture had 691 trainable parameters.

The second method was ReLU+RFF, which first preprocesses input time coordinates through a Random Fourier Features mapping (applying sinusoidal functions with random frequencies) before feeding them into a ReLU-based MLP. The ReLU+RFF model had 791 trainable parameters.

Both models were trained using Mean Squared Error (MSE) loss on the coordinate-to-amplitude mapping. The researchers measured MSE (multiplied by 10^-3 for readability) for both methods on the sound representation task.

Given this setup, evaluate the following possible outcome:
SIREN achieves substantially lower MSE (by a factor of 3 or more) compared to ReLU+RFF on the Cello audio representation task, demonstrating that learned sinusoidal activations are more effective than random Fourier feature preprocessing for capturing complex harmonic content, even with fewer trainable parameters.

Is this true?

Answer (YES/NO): NO